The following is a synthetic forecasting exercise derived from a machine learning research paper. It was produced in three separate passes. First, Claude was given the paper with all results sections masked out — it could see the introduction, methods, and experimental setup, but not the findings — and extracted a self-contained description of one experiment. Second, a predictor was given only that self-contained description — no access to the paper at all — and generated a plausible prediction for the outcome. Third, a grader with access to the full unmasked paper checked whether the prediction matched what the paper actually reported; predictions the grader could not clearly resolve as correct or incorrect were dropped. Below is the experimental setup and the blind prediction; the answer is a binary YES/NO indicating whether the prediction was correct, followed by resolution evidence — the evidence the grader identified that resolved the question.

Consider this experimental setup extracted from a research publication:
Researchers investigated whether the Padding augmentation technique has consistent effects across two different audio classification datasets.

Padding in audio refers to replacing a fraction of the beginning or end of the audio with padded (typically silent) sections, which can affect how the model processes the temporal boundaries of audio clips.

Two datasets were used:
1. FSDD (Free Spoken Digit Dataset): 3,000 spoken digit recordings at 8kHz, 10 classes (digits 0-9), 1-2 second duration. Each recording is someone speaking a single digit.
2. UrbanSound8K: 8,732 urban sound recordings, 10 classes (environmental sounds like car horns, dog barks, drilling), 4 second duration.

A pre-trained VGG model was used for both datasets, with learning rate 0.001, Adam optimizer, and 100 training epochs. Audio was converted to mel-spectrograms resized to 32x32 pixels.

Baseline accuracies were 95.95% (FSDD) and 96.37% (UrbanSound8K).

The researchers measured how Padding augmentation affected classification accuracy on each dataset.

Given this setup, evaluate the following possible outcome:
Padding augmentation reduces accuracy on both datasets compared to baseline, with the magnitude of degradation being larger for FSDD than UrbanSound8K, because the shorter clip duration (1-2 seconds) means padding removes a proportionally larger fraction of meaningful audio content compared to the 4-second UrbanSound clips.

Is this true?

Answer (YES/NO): NO